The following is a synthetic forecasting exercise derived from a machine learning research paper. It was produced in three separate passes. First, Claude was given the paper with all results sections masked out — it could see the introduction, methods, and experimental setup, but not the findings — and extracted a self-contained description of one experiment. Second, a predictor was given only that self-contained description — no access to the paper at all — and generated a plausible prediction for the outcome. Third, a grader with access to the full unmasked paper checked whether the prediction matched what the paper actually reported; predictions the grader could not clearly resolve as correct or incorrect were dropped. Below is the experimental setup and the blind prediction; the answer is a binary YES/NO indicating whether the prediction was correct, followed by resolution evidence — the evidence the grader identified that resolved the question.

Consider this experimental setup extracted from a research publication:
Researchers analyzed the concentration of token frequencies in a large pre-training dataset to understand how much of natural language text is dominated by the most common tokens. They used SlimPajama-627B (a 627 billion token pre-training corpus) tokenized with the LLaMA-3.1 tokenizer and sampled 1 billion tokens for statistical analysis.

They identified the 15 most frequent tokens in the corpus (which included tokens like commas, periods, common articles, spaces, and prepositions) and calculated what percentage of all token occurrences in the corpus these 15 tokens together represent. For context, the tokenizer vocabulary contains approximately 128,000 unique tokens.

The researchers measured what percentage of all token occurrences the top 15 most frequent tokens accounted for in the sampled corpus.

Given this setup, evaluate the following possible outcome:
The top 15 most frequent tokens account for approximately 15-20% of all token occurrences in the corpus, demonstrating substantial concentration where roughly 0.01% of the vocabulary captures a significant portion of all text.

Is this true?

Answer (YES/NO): NO